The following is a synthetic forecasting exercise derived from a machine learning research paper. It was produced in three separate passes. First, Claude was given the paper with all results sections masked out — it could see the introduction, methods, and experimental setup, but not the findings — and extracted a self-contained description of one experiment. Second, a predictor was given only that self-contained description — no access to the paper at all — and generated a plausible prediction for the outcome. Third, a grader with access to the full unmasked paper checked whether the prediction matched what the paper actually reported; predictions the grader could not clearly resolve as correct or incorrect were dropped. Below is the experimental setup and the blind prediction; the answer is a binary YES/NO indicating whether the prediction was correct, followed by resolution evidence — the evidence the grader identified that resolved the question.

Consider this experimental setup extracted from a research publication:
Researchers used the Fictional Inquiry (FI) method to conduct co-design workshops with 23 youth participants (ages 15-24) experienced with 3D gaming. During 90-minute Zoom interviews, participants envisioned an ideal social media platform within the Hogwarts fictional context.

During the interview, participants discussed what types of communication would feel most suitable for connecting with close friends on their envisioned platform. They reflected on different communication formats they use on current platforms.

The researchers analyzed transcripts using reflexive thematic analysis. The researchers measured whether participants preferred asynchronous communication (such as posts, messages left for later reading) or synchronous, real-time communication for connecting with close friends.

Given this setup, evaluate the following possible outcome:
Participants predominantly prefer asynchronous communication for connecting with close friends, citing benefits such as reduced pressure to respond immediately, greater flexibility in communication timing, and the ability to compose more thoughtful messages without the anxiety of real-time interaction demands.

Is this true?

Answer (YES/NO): NO